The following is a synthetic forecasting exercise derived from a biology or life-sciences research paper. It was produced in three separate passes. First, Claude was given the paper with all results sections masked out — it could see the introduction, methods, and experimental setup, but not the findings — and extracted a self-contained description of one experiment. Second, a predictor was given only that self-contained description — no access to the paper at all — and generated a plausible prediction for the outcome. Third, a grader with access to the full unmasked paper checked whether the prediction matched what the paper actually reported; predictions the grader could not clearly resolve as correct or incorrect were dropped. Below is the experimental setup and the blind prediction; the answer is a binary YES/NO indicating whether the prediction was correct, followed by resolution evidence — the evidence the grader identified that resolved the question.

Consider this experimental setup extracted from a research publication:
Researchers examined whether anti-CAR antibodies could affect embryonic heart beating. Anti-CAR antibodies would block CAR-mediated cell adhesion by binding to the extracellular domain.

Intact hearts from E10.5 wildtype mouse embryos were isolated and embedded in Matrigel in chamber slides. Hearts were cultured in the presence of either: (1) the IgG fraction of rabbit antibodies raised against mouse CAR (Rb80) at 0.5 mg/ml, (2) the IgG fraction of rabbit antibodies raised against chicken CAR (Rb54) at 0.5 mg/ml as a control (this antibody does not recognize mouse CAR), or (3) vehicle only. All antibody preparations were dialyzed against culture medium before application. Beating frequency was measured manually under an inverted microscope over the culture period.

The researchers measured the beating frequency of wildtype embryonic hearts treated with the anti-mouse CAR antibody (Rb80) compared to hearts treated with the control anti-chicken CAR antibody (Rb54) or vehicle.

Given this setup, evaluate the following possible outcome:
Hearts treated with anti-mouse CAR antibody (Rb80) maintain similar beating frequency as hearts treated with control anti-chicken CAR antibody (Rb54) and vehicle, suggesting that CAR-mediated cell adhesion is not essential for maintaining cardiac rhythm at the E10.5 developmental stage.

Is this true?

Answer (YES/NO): NO